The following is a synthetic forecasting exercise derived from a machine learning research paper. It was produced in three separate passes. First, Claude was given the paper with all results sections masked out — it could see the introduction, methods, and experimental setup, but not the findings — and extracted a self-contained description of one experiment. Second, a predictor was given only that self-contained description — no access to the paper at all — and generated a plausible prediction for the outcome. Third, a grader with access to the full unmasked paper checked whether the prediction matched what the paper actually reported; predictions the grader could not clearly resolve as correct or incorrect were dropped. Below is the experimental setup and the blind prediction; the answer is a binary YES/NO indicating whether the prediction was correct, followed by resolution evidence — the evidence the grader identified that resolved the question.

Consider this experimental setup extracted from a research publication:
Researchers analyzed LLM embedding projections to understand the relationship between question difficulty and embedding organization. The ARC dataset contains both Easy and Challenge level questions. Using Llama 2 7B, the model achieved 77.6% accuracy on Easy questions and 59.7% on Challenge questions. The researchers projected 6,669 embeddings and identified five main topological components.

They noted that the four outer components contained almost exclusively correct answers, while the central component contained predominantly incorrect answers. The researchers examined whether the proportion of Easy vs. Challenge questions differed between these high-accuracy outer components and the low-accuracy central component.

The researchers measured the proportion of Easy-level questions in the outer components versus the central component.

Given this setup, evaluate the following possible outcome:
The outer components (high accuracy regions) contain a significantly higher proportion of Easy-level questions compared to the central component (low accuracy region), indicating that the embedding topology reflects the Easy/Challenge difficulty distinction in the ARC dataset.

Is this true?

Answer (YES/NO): YES